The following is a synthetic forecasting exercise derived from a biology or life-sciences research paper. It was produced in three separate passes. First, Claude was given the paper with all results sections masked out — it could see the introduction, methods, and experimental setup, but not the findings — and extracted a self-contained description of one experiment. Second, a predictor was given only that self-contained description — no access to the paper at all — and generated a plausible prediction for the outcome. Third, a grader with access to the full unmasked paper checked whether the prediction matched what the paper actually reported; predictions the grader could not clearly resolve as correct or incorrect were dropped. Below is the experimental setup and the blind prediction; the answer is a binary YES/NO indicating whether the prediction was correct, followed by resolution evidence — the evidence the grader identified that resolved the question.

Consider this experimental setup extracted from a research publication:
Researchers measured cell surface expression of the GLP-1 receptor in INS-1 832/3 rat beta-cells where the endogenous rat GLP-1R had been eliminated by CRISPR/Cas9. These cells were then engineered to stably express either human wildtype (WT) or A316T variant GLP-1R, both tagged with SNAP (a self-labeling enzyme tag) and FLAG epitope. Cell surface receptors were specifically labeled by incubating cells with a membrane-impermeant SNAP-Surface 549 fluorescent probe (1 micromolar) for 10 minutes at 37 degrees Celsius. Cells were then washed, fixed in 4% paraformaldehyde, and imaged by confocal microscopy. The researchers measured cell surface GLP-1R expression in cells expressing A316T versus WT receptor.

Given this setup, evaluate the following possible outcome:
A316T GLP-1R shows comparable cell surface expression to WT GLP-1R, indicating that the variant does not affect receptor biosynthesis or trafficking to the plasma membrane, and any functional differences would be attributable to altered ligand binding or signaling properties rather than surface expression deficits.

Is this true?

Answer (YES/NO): NO